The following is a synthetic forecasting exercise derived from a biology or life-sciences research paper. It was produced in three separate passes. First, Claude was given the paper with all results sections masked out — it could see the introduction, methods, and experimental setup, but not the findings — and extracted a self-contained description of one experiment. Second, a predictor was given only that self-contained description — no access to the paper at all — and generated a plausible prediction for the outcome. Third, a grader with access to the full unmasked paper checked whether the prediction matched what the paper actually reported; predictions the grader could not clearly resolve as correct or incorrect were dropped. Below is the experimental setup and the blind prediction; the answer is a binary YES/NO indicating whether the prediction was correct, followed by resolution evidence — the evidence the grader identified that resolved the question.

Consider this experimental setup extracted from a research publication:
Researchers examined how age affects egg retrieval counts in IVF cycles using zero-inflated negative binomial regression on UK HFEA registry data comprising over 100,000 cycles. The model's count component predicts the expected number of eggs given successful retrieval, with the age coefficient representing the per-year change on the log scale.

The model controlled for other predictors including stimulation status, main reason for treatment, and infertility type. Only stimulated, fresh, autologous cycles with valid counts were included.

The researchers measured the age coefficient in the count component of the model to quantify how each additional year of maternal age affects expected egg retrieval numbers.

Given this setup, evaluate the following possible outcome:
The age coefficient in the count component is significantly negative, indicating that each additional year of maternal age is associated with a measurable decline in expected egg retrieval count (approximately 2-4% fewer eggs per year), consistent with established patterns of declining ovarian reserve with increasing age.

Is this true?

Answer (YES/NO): YES